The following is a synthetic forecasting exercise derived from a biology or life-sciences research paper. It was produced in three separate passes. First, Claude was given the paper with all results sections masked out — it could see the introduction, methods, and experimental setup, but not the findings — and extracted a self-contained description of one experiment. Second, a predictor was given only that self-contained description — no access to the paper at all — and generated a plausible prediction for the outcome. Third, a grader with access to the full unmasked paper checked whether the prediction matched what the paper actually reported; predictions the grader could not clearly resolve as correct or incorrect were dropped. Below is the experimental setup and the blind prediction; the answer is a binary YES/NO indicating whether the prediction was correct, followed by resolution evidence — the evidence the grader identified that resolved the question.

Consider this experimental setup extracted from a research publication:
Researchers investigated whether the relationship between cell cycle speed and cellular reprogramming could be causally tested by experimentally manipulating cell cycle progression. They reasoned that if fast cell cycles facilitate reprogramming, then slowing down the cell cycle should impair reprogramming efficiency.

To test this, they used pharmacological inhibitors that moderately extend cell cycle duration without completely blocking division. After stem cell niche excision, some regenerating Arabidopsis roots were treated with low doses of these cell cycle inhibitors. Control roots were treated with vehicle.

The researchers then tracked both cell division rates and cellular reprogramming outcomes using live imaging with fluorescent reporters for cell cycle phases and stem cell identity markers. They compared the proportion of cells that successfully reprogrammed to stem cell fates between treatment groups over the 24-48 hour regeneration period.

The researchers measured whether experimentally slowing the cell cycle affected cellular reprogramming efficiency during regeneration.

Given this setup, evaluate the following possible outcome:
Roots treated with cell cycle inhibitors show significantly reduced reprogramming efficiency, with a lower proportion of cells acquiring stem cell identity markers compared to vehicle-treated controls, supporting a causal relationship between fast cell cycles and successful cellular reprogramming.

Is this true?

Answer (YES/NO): YES